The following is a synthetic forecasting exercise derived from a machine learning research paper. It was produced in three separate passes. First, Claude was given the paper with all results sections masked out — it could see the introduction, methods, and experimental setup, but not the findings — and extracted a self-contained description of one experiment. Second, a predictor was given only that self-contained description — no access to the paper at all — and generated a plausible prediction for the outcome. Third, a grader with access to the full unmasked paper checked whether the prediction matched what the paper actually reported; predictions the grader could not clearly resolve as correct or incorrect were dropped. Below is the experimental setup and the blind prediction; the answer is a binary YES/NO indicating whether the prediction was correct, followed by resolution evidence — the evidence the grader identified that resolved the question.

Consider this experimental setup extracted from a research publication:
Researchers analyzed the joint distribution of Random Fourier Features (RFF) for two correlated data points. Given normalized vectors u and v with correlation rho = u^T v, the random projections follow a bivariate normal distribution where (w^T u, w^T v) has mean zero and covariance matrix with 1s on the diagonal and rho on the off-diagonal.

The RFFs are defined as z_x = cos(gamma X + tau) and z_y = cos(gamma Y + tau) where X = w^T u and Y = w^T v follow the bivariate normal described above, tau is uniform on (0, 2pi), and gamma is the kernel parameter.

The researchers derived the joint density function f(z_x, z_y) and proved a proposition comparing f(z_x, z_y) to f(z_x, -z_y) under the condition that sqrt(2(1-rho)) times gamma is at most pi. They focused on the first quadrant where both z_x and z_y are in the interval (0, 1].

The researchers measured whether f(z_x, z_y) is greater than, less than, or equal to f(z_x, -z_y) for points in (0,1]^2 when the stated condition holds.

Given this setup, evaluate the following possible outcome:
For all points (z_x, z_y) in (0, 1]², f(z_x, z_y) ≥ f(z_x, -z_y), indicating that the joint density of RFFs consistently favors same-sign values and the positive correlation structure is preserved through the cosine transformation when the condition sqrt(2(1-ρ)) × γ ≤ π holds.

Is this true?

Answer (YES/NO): YES